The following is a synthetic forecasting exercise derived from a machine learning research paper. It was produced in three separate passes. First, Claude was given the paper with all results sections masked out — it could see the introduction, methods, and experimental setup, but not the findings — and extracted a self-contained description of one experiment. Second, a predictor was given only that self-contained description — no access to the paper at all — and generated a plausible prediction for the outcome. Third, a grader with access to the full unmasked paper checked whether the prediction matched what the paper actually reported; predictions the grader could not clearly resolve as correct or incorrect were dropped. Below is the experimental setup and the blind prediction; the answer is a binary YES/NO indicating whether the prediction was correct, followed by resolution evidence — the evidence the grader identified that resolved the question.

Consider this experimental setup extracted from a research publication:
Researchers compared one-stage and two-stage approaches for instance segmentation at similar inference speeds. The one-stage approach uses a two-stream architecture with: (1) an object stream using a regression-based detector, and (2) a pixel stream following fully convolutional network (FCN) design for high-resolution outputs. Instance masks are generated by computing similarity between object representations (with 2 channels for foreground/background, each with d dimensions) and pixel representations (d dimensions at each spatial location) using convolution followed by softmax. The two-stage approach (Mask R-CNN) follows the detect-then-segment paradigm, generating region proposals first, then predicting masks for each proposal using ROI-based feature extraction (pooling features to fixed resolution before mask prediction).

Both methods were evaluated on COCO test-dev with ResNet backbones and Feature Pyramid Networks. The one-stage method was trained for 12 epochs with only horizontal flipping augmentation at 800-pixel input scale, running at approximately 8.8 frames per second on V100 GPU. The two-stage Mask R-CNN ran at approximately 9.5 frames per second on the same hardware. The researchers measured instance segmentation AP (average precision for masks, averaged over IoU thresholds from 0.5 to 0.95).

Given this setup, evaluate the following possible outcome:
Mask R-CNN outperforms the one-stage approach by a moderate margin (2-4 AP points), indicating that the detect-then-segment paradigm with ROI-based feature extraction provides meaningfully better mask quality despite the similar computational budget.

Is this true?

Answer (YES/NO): NO